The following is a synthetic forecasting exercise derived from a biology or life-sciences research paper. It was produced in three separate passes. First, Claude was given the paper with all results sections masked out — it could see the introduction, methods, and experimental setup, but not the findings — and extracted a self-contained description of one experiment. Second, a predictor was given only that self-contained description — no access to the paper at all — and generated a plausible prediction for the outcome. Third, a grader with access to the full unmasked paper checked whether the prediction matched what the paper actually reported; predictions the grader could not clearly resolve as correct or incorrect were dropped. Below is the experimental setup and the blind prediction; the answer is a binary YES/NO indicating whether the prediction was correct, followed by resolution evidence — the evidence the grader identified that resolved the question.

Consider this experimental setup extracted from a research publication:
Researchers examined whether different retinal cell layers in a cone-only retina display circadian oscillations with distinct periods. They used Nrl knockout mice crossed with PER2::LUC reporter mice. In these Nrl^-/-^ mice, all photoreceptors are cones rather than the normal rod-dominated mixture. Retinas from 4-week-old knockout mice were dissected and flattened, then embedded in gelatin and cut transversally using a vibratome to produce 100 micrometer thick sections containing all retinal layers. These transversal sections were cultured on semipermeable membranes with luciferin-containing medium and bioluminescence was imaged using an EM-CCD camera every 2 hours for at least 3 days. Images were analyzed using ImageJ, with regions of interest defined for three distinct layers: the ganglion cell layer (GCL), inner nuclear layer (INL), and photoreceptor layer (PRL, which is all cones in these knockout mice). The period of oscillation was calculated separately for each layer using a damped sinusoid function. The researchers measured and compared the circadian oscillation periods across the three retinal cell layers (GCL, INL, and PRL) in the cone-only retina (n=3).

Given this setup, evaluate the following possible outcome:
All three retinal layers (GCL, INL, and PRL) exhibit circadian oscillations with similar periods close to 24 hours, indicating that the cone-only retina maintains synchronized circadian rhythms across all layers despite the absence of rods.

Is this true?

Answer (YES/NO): NO